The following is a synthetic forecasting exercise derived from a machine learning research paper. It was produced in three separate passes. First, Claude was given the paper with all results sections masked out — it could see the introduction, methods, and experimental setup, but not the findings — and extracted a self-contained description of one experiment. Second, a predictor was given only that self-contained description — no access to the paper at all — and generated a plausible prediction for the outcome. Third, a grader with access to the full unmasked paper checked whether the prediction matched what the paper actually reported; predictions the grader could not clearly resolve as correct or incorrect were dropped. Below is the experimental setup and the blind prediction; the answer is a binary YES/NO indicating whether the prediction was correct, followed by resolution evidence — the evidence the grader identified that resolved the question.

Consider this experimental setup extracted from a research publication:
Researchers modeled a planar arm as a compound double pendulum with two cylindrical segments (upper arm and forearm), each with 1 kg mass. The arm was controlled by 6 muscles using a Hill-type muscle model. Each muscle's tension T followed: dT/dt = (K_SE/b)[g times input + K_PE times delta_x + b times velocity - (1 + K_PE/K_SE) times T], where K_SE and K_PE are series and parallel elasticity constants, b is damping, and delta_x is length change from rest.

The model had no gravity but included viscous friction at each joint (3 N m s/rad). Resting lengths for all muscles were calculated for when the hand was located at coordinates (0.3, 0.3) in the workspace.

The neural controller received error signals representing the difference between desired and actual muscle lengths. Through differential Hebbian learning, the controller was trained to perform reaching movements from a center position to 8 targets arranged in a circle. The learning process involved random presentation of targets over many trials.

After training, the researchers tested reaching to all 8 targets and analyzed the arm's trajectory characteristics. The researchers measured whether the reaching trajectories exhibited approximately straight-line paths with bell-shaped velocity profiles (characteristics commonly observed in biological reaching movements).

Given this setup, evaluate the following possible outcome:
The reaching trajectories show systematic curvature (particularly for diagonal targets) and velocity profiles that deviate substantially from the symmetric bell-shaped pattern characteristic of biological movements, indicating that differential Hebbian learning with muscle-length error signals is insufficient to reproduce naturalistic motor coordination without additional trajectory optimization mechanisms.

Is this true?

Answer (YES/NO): YES